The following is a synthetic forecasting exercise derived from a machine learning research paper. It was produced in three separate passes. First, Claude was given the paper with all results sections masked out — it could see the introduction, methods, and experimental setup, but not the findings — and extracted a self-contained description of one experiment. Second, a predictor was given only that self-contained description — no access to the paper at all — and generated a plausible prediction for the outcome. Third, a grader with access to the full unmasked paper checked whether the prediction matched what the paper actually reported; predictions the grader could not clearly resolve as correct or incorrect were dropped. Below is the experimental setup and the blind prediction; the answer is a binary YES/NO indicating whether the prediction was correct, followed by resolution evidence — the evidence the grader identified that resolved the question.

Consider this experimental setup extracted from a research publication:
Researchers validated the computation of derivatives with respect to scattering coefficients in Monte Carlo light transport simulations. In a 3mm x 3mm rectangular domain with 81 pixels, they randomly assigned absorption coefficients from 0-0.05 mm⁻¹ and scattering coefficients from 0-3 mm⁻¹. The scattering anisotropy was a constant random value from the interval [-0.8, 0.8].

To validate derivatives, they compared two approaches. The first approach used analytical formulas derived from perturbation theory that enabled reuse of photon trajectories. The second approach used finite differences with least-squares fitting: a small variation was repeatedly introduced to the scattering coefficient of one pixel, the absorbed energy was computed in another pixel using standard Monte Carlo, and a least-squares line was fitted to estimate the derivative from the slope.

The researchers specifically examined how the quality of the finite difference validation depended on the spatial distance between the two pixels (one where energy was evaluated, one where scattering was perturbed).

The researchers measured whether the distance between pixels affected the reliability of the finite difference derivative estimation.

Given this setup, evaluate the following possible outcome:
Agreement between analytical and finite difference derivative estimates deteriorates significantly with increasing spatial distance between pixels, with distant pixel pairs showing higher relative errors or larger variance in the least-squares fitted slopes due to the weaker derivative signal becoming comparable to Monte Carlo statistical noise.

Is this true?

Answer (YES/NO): YES